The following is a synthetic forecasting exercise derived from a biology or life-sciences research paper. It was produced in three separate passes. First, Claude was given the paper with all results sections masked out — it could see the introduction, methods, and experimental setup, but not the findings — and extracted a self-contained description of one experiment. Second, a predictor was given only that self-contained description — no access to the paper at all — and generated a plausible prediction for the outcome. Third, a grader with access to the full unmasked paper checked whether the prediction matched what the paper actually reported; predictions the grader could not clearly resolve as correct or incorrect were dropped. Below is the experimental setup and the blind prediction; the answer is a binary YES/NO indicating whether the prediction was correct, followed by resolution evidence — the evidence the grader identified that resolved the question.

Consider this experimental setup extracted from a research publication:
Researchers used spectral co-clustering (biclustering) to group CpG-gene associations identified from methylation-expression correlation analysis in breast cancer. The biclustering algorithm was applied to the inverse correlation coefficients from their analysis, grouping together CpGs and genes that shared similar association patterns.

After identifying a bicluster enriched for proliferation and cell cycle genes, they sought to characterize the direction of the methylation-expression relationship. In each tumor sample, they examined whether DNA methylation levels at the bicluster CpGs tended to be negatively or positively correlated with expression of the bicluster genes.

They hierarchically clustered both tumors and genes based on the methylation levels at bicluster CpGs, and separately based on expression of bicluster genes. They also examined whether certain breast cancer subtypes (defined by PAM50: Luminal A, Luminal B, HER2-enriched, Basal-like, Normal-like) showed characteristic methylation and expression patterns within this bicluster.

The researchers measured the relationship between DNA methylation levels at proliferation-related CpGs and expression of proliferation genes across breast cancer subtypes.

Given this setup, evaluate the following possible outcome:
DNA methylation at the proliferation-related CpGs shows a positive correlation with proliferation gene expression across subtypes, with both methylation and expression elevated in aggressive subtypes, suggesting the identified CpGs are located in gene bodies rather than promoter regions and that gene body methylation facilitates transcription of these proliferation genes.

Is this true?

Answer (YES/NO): NO